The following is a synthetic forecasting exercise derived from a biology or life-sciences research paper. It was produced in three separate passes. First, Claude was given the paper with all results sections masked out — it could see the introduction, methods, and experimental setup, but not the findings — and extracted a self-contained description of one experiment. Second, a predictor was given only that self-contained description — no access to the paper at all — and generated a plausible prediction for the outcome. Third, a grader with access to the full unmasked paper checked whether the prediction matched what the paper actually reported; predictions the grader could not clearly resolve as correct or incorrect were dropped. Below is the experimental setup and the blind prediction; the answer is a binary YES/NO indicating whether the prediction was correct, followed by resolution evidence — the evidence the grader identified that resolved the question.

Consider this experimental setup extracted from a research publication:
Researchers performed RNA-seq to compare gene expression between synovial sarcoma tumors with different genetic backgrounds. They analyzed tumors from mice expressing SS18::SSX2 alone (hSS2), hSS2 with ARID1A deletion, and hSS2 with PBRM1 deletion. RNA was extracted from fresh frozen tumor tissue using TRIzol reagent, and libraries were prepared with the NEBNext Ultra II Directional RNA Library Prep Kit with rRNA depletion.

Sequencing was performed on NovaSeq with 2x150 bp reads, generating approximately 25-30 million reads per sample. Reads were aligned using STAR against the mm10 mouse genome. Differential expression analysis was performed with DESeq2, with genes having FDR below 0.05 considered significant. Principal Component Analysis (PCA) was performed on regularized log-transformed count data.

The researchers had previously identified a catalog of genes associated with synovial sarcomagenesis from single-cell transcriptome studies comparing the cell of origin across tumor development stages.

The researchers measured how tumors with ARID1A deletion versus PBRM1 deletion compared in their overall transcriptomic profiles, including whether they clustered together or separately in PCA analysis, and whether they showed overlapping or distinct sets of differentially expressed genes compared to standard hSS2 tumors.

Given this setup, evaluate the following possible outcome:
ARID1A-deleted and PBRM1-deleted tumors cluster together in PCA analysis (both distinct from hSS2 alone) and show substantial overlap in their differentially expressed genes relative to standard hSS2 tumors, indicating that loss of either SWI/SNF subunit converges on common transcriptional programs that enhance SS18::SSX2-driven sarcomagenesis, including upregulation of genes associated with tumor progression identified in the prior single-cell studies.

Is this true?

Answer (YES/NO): NO